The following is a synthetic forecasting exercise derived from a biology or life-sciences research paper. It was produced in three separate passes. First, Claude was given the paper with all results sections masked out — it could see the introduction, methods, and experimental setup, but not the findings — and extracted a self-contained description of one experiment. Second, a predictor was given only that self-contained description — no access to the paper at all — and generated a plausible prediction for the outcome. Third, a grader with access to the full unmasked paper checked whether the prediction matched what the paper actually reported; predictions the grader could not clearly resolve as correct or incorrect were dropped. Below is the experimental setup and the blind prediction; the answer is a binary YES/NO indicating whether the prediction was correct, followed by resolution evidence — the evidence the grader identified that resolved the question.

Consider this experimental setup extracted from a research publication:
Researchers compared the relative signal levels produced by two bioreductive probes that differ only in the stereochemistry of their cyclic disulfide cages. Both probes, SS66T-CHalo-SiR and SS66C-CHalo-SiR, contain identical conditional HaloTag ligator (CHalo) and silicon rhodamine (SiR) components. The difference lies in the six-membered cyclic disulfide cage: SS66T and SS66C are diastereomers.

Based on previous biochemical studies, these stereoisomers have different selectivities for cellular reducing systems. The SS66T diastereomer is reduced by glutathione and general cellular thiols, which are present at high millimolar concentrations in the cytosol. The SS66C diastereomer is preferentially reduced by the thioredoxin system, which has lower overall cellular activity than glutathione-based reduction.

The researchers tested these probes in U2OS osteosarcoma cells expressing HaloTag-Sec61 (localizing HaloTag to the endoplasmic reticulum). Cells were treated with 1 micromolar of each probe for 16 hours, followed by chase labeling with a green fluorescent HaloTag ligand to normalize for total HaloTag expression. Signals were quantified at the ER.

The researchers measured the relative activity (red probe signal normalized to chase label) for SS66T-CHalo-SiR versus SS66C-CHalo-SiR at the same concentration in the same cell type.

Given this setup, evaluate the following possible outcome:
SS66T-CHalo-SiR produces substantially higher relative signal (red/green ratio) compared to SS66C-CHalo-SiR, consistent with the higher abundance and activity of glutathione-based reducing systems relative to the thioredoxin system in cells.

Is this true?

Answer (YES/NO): YES